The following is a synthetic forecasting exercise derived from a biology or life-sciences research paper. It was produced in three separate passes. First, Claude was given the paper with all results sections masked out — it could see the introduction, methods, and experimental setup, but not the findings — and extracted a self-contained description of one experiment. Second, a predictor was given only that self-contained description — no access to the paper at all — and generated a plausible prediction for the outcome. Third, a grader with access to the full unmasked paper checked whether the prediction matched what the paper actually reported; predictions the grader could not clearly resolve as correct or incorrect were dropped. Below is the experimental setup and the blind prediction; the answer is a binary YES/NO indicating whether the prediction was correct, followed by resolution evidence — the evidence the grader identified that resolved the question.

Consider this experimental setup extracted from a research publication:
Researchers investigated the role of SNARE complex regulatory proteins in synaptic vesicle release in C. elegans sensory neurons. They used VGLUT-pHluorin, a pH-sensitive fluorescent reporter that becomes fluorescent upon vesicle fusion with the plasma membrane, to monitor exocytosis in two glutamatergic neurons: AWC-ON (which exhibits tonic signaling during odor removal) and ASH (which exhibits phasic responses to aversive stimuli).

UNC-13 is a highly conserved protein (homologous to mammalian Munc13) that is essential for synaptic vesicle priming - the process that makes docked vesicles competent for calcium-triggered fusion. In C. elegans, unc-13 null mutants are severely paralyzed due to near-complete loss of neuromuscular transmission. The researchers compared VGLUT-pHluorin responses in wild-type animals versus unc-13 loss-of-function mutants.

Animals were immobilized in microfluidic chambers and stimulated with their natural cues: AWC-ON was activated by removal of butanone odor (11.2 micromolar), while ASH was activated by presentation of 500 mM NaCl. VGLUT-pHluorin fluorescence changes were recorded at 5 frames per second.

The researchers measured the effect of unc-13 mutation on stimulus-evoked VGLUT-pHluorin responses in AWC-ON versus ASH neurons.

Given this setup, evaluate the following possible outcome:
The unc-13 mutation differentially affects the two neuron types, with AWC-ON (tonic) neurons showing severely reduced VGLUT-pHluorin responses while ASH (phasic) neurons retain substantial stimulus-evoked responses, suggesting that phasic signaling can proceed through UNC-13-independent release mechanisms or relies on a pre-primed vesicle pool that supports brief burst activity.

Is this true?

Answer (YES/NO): NO